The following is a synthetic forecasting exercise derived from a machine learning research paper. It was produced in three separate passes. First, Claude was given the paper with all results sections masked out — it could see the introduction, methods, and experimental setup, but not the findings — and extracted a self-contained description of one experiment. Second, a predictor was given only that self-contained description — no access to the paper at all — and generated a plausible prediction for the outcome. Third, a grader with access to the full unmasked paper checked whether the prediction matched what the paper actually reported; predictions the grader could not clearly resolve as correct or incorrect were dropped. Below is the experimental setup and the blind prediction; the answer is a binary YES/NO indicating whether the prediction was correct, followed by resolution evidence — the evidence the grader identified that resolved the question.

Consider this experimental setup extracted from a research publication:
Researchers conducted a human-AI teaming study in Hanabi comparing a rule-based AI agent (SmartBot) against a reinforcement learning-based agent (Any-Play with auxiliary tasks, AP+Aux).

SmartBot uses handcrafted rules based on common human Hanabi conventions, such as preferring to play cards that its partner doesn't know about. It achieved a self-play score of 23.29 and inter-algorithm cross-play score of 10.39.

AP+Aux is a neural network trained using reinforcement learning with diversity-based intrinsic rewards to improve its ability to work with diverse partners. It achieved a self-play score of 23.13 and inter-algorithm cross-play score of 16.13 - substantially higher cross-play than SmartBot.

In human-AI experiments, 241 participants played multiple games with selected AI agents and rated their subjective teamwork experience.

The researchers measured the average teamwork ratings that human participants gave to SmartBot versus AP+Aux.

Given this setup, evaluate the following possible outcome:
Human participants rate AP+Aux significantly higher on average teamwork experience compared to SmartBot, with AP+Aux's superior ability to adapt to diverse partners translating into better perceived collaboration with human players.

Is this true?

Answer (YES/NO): NO